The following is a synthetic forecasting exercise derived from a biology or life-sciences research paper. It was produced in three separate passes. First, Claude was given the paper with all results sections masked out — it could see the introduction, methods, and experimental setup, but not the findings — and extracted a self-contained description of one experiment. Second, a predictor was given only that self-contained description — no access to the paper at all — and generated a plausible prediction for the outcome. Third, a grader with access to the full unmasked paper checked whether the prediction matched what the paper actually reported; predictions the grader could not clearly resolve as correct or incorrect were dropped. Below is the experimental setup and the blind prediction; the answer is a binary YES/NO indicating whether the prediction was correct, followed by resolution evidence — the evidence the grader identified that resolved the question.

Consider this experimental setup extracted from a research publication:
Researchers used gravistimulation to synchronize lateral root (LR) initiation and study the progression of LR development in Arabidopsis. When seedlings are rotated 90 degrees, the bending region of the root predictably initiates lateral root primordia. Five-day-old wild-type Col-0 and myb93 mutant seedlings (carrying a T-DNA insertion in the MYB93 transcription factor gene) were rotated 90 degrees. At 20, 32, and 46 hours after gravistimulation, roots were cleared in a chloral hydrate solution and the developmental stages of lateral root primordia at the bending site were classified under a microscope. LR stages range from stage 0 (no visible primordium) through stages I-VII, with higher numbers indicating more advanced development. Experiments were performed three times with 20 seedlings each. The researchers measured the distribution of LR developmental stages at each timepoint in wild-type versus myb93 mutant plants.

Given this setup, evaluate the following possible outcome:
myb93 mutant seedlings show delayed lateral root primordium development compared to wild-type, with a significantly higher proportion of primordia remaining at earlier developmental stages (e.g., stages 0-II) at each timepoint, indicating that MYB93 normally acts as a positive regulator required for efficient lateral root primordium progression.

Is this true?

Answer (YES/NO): NO